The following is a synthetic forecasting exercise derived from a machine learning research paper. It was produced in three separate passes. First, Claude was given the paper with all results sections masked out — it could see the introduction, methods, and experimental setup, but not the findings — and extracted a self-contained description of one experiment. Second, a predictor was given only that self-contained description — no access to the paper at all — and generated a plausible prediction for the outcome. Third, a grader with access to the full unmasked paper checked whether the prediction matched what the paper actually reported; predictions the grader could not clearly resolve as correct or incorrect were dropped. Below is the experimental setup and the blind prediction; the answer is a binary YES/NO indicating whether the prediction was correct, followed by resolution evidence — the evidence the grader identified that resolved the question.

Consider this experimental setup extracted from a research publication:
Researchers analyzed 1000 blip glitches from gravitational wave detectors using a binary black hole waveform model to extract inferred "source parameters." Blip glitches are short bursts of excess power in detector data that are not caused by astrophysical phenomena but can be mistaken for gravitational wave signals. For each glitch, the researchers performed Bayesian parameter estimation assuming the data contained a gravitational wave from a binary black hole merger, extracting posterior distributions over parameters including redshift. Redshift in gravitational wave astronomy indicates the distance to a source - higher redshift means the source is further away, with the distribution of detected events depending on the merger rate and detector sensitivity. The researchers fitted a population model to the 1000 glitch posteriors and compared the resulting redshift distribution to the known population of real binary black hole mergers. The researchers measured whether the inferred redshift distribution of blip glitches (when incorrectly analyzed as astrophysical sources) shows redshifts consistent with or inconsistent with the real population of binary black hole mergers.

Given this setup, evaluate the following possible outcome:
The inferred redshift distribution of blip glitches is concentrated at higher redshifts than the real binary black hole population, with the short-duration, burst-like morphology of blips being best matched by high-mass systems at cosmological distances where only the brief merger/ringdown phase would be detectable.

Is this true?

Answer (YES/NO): NO